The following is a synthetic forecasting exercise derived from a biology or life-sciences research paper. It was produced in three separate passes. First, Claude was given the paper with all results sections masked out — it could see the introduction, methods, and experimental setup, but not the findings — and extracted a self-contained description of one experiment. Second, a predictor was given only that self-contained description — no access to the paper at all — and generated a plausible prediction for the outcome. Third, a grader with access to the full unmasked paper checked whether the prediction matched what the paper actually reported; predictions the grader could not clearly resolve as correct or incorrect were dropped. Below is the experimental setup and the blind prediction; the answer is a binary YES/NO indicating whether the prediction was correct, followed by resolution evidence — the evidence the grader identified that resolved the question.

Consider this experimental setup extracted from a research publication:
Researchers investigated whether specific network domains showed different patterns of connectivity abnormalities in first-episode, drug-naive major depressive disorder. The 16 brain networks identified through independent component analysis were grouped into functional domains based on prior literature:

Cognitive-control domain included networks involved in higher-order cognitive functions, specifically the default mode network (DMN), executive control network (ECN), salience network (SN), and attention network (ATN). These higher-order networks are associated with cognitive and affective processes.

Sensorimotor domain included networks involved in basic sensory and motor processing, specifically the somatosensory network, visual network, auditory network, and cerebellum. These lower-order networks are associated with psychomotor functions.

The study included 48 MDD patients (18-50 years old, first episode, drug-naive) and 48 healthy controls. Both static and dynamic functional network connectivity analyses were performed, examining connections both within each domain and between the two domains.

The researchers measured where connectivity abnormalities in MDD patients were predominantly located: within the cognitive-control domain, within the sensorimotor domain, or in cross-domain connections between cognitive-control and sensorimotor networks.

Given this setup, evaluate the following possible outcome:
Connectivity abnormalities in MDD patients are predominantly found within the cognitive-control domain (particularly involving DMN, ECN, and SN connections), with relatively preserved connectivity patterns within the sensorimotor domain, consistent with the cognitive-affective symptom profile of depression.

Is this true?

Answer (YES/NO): NO